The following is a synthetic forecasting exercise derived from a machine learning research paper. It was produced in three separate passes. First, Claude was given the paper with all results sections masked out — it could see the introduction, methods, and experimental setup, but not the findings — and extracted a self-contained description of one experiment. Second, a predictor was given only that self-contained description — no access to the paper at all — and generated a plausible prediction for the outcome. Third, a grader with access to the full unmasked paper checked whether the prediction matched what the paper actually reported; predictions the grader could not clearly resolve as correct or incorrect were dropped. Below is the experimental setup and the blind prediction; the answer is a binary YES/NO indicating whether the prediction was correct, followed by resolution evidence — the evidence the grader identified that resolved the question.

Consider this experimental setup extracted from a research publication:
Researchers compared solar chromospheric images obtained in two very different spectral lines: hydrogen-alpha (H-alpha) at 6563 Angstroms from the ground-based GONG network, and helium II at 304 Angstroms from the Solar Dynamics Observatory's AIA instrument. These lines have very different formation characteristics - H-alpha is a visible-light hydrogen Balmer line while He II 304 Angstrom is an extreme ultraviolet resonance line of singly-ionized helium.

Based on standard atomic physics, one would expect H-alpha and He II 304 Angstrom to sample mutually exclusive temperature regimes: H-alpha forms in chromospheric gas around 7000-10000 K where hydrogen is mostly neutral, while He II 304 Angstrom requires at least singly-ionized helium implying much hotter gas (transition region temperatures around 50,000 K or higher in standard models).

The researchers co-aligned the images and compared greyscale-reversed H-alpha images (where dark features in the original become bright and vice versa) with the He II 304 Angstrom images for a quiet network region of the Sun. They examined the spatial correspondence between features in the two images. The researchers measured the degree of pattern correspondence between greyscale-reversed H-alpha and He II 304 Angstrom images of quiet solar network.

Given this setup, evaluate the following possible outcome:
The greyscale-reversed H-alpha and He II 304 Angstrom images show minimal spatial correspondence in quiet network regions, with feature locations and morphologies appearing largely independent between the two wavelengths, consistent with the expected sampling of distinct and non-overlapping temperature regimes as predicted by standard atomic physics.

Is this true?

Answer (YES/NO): NO